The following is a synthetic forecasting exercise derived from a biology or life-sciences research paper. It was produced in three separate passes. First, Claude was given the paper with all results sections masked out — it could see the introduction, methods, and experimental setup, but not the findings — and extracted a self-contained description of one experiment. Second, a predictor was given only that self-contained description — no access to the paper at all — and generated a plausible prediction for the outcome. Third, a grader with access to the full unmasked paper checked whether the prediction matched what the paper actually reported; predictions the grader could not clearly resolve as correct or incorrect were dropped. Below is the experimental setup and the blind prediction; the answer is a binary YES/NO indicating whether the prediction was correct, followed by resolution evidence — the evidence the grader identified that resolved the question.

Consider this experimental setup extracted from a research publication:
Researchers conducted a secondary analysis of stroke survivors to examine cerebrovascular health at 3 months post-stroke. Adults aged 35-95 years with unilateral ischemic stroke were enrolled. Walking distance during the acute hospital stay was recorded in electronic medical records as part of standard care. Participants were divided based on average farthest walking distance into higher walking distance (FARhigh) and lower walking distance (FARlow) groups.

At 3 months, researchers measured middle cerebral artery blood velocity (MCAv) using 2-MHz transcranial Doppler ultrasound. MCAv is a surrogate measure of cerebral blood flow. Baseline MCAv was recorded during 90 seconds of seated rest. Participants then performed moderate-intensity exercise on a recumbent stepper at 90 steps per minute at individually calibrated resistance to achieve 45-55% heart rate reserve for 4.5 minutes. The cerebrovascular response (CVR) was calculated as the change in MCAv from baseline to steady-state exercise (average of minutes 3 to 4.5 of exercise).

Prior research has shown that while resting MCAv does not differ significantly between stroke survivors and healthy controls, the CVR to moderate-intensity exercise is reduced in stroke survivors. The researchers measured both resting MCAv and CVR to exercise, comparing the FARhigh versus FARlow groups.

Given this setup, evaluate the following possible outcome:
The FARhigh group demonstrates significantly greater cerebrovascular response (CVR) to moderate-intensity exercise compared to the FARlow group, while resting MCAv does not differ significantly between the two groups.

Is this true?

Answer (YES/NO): YES